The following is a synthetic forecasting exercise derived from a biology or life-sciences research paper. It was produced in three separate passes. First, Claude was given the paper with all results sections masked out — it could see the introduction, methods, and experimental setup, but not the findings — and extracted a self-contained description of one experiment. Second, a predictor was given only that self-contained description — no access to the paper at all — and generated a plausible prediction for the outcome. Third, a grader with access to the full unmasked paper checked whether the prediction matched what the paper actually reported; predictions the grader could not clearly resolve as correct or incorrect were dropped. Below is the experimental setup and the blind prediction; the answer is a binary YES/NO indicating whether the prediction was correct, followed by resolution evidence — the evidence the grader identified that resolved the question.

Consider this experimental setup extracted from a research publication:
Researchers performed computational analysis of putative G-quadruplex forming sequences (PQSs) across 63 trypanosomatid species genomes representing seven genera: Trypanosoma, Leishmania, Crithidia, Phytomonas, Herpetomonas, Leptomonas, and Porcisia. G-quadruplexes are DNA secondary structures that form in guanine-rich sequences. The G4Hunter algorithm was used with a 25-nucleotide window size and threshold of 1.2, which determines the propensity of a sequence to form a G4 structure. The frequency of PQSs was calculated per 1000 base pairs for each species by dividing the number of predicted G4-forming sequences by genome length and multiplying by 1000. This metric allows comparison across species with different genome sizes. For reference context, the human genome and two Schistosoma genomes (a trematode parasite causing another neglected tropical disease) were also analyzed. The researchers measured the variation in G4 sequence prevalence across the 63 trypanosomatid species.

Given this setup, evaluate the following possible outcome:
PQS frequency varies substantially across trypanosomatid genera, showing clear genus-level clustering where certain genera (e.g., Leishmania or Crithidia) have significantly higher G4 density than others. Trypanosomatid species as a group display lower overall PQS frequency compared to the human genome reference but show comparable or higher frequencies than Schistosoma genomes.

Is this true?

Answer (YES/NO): NO